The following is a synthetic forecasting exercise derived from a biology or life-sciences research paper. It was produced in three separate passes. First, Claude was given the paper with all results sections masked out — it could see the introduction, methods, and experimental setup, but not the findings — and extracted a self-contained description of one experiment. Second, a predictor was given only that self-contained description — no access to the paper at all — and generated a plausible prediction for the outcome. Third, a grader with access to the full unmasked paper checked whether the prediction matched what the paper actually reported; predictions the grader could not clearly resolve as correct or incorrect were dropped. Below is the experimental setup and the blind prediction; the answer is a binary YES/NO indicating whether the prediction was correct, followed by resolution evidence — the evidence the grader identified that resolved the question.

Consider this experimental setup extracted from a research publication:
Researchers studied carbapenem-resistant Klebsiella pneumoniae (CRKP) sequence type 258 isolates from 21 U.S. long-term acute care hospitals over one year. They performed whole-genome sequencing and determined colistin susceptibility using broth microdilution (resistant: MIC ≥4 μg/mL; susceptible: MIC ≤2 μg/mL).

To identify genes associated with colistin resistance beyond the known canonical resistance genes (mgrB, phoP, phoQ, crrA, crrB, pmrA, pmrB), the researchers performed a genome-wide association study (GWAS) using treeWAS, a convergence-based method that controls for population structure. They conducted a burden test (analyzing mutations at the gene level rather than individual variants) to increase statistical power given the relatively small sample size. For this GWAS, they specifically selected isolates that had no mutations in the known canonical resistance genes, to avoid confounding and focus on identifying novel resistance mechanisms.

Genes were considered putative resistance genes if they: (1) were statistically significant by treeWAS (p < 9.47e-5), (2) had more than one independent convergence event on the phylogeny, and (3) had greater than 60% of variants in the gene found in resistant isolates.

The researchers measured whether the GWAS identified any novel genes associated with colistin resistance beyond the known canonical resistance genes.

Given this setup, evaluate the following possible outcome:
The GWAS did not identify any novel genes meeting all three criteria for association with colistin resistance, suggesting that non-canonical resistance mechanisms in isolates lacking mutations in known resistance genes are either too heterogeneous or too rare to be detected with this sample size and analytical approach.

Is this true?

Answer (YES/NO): NO